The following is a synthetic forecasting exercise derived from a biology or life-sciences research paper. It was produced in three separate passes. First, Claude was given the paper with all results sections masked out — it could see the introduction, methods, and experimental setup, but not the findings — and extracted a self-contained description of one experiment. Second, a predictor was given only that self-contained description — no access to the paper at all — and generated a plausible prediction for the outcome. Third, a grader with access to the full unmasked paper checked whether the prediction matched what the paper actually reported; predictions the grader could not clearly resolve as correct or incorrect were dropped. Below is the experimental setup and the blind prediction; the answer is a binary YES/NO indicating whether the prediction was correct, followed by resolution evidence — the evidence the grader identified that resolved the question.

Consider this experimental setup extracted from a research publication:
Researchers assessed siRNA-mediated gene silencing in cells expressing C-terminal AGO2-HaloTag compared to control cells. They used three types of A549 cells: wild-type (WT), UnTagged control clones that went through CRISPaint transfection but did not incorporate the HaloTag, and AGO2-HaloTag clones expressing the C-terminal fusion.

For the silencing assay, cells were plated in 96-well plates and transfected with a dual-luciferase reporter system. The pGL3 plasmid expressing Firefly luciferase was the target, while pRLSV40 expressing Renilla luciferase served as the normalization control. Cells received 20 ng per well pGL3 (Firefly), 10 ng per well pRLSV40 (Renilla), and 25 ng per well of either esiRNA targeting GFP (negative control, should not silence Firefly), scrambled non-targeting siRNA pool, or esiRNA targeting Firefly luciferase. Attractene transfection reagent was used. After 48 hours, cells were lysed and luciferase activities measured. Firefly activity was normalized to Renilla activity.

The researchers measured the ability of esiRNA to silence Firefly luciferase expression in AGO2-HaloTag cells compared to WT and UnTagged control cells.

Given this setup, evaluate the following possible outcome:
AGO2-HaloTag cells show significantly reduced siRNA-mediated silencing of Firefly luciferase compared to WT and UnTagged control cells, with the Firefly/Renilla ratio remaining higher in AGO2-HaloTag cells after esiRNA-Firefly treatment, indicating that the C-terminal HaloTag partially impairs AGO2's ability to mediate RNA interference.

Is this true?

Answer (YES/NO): NO